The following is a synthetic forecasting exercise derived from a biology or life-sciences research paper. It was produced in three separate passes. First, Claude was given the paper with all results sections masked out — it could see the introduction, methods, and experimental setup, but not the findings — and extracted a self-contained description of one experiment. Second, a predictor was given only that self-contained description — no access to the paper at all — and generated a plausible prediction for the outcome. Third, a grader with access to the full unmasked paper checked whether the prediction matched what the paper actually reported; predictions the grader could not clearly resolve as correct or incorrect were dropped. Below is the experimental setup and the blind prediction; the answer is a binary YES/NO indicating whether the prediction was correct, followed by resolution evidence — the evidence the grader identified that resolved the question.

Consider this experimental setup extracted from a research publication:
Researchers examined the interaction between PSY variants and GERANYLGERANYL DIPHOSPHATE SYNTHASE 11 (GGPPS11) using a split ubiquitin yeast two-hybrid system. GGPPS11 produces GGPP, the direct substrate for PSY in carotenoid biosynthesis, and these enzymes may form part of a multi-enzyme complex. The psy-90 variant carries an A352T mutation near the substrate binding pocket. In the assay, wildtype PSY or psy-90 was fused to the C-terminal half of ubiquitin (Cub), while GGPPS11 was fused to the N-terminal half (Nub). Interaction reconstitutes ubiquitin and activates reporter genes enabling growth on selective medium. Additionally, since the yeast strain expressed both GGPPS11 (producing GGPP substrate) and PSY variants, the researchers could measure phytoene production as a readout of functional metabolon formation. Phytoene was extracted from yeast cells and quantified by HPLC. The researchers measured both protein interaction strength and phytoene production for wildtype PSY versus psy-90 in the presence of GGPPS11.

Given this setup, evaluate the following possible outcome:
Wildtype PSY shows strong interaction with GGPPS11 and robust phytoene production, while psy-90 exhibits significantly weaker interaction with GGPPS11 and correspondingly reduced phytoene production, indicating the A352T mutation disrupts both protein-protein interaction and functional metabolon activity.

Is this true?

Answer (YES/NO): YES